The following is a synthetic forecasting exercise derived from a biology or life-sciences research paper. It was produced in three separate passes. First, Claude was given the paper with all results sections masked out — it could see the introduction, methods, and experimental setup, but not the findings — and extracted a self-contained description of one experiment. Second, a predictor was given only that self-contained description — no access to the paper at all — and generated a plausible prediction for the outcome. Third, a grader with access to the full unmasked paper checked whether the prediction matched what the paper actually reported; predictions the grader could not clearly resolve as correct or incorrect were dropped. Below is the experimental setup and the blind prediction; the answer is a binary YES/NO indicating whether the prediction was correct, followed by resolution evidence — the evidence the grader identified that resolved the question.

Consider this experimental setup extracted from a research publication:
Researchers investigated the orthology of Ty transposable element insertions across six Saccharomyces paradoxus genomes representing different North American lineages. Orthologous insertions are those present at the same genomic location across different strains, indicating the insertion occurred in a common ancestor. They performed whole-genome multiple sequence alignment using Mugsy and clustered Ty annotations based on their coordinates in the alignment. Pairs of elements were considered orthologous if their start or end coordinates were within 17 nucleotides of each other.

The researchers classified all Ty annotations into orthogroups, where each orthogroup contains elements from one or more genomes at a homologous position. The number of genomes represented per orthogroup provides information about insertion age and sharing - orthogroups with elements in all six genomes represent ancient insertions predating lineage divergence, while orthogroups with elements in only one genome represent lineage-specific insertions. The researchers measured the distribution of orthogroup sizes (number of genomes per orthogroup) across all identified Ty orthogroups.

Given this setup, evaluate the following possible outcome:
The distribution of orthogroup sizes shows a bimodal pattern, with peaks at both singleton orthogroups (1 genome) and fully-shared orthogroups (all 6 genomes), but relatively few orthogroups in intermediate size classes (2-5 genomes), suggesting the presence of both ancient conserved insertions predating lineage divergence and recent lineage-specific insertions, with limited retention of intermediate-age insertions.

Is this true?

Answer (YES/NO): YES